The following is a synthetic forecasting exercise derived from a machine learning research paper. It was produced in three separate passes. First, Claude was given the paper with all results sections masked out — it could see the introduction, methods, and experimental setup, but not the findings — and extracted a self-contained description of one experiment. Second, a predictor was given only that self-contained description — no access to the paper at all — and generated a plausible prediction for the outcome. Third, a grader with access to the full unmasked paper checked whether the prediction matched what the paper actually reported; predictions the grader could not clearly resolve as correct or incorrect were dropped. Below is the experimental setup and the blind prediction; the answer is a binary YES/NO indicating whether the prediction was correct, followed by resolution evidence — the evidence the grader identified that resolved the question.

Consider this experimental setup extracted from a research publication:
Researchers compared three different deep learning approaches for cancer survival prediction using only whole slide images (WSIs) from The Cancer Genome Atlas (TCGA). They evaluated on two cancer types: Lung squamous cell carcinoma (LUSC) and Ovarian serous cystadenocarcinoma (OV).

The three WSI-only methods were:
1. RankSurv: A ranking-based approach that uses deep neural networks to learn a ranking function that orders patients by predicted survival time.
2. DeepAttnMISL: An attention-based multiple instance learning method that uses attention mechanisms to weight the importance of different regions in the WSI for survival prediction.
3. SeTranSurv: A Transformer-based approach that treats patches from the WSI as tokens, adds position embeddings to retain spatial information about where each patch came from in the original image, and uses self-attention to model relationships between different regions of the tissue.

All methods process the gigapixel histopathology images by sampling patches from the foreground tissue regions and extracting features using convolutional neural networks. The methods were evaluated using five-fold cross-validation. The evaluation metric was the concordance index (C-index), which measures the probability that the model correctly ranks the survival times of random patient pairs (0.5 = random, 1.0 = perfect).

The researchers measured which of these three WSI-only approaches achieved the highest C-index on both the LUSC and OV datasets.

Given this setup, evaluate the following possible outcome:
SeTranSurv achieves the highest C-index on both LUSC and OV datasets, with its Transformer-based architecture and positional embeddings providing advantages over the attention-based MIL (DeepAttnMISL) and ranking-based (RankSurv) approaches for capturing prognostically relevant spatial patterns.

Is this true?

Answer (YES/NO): YES